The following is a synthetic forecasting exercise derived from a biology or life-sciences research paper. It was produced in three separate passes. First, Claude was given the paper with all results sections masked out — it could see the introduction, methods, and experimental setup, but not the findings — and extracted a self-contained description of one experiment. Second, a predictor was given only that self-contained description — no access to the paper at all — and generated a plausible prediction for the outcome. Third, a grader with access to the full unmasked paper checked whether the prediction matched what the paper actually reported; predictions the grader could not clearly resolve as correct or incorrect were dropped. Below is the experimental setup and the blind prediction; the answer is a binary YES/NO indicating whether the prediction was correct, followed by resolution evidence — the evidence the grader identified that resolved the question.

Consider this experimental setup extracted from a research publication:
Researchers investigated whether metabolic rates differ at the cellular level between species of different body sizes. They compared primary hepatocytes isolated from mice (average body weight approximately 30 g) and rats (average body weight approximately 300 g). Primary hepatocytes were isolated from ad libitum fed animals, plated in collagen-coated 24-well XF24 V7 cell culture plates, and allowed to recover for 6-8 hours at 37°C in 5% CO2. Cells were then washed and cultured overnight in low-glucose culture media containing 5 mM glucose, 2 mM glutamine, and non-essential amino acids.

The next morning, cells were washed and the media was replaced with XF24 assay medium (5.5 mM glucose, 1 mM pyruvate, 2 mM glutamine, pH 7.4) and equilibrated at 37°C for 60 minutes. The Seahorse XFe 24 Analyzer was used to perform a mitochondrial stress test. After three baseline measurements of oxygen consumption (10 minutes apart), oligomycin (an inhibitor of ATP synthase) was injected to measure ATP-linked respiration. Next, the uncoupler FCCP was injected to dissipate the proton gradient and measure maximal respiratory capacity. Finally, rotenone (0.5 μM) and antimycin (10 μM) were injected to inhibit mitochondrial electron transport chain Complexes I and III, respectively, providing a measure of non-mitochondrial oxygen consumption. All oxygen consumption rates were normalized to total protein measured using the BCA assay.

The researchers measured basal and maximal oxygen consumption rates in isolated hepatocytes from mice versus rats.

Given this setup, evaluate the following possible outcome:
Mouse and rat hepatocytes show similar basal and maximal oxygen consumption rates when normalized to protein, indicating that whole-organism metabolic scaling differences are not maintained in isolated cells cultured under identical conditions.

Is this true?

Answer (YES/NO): YES